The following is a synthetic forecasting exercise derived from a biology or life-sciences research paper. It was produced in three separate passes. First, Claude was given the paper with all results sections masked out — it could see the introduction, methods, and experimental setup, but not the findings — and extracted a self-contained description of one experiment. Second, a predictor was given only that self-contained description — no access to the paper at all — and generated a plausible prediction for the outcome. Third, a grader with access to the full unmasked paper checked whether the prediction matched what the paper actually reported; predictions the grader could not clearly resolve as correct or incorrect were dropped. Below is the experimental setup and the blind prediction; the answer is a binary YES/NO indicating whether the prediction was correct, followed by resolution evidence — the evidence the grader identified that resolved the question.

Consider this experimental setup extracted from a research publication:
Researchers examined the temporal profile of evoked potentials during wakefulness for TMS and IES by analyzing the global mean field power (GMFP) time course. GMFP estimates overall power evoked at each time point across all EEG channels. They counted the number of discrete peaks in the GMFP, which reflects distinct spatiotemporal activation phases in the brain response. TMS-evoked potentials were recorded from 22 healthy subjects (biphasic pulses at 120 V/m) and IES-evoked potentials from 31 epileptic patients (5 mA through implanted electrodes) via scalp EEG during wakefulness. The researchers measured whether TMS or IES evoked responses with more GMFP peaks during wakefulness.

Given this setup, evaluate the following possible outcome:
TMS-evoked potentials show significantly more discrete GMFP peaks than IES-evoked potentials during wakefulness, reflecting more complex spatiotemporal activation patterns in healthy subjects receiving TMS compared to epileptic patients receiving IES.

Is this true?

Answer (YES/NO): YES